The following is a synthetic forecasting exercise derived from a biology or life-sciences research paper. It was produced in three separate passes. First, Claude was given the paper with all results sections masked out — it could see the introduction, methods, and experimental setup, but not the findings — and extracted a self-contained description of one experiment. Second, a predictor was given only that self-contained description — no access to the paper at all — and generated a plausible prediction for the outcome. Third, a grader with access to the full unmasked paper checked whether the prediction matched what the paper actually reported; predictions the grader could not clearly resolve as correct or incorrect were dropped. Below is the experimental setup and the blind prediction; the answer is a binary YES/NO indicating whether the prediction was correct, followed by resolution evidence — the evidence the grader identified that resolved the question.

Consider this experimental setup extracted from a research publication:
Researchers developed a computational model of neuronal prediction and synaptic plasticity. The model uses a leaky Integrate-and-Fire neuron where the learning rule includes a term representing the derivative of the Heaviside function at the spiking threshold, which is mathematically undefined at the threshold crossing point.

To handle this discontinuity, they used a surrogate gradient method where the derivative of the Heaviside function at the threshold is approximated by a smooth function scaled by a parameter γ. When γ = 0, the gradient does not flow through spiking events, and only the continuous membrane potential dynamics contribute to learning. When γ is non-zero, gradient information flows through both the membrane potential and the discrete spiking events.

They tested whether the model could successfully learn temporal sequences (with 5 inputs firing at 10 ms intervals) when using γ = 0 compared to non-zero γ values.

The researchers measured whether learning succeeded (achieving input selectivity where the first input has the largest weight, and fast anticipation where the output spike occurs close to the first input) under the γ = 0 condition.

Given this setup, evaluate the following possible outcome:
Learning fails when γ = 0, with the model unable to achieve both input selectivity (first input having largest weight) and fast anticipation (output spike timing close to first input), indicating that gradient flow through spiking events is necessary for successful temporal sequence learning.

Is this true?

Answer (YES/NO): NO